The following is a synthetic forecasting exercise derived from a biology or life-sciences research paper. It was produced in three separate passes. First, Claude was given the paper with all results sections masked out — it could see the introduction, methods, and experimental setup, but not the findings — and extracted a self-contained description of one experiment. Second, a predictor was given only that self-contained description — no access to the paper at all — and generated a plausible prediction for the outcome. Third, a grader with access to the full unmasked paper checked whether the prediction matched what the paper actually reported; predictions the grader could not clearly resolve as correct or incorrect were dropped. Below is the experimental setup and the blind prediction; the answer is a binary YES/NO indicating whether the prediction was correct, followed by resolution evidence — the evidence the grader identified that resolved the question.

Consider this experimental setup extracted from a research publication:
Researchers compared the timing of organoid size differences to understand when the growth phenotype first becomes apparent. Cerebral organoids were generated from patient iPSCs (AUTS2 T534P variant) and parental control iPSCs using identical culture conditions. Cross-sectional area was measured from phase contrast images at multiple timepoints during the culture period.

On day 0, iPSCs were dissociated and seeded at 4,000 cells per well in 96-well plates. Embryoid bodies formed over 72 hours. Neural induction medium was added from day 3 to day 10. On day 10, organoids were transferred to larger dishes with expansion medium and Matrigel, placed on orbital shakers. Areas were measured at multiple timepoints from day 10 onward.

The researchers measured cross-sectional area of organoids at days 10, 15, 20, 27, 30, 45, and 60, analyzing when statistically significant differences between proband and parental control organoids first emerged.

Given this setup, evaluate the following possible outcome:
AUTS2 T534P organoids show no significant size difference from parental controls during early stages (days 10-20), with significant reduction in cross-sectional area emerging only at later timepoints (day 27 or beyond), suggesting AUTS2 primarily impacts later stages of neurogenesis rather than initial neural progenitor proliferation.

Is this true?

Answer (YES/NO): NO